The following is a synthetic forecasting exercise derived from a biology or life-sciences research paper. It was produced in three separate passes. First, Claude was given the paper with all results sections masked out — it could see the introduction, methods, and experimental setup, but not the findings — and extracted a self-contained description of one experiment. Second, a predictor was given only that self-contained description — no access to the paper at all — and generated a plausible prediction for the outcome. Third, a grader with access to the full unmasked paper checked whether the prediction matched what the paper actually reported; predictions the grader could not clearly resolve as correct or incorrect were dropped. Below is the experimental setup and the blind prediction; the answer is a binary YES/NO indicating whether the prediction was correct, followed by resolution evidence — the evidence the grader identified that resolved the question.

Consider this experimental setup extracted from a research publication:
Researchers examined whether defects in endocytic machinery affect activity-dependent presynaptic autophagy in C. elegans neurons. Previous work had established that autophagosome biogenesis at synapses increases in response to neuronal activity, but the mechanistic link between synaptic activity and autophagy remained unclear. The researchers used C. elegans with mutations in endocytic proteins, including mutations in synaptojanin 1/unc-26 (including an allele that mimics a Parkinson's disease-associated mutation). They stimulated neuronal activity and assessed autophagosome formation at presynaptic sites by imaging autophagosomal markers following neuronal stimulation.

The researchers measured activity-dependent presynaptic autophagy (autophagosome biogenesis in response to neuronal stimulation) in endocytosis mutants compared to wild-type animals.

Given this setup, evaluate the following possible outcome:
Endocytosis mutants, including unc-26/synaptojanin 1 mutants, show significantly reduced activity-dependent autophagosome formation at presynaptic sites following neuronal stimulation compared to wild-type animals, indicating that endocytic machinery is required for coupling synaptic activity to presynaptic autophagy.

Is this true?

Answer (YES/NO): YES